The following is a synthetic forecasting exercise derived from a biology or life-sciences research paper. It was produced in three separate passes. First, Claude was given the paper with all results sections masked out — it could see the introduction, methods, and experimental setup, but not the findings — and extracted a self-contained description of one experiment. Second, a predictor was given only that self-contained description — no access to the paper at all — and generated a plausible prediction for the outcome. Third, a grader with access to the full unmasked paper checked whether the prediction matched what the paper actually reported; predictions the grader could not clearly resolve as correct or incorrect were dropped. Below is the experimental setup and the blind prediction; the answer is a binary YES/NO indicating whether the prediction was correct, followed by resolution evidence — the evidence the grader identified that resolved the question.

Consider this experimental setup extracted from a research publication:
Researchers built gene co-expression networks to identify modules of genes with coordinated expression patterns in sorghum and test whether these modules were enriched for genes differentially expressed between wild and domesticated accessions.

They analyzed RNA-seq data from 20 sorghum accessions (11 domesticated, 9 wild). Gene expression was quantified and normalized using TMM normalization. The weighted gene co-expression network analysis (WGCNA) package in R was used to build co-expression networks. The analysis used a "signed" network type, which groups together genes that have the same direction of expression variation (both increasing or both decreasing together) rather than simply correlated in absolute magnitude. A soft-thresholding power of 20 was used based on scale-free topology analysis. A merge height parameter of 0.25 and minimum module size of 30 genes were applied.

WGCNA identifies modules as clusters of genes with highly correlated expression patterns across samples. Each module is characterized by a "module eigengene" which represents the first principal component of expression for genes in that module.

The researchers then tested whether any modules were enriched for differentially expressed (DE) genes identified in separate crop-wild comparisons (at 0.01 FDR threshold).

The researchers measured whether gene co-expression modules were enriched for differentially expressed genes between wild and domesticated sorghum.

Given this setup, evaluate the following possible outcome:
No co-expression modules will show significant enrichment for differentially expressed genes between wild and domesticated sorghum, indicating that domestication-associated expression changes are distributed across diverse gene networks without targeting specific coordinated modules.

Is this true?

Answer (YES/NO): NO